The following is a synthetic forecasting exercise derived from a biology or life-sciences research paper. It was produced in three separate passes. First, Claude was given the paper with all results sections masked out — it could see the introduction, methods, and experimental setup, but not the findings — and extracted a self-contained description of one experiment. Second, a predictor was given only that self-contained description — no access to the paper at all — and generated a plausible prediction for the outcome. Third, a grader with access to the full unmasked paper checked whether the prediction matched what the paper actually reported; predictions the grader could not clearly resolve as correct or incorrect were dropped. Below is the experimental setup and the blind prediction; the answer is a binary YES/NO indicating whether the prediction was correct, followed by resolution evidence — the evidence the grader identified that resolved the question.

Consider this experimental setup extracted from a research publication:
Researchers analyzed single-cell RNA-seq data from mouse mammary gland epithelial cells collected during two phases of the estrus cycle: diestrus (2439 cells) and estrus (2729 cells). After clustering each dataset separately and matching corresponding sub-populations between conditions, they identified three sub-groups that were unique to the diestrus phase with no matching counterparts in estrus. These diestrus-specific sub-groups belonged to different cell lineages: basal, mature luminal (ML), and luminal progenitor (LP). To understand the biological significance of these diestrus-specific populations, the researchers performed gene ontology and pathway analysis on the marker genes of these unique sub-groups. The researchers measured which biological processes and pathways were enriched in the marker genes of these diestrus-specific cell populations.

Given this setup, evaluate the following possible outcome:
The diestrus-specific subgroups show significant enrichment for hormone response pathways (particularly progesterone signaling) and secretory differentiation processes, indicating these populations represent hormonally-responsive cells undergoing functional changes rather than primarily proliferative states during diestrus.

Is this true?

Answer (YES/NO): NO